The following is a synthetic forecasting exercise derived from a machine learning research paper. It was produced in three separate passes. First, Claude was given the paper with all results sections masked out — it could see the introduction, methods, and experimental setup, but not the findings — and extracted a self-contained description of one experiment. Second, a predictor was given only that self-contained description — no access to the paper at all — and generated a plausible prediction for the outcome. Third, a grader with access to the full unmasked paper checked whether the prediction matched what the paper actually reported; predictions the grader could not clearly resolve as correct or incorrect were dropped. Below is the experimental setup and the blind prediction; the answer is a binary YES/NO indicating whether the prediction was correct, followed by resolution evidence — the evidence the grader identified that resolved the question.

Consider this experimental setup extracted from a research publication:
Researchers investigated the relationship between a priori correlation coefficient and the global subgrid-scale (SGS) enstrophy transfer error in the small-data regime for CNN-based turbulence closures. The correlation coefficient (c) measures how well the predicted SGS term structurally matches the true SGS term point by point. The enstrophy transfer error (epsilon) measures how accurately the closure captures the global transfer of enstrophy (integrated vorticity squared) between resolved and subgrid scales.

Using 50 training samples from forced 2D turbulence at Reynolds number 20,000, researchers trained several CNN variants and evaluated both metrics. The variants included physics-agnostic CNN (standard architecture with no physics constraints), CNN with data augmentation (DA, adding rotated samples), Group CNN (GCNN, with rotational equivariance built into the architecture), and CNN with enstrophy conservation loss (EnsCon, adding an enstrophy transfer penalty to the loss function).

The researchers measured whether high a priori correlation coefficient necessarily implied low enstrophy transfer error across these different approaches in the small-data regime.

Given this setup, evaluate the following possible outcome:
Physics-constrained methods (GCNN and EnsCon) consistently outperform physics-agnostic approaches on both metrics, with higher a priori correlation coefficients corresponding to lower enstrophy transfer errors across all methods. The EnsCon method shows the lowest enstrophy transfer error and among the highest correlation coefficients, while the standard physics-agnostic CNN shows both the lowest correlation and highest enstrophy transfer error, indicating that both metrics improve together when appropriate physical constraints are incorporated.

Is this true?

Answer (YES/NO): NO